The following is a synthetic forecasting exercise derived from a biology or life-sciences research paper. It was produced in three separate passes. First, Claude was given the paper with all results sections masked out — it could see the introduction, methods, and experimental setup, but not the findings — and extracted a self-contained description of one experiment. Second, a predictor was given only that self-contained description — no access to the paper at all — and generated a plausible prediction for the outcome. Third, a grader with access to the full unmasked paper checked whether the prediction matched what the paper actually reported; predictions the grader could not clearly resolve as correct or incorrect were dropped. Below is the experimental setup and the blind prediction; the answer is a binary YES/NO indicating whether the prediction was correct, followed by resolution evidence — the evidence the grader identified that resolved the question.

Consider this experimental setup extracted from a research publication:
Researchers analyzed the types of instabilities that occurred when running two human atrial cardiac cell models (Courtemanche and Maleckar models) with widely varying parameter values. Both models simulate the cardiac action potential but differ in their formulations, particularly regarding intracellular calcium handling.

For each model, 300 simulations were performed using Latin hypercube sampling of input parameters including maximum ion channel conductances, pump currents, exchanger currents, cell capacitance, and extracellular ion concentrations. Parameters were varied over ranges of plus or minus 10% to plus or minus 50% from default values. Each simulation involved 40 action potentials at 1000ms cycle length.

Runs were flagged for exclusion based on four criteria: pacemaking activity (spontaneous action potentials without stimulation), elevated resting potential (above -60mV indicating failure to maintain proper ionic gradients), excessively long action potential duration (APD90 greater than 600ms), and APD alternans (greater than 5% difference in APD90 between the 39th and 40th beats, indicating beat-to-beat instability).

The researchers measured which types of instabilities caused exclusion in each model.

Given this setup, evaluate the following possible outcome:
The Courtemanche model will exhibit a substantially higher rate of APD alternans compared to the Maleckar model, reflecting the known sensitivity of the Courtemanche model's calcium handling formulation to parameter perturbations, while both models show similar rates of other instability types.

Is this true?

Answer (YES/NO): NO